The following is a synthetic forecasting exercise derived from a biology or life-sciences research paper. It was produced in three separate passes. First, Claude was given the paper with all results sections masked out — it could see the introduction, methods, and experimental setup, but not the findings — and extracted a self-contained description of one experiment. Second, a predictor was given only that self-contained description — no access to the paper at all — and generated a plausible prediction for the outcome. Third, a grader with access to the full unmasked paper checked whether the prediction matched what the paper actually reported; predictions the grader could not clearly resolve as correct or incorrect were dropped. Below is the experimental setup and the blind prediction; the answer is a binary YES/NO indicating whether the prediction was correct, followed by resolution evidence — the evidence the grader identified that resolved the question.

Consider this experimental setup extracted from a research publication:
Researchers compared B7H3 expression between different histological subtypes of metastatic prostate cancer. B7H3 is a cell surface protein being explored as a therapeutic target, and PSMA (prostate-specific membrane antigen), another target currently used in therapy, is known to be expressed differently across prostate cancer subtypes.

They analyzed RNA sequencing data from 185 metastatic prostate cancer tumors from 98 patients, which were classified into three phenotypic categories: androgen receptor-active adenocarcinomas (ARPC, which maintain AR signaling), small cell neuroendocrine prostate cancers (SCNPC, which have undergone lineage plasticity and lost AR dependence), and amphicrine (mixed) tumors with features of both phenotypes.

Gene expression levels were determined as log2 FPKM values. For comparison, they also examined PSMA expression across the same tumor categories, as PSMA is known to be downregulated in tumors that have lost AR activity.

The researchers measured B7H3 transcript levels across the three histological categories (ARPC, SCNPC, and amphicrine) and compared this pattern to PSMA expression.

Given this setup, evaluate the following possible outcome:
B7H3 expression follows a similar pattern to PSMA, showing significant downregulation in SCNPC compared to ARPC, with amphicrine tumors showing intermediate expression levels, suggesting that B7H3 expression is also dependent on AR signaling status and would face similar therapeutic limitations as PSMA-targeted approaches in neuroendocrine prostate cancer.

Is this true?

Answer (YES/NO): NO